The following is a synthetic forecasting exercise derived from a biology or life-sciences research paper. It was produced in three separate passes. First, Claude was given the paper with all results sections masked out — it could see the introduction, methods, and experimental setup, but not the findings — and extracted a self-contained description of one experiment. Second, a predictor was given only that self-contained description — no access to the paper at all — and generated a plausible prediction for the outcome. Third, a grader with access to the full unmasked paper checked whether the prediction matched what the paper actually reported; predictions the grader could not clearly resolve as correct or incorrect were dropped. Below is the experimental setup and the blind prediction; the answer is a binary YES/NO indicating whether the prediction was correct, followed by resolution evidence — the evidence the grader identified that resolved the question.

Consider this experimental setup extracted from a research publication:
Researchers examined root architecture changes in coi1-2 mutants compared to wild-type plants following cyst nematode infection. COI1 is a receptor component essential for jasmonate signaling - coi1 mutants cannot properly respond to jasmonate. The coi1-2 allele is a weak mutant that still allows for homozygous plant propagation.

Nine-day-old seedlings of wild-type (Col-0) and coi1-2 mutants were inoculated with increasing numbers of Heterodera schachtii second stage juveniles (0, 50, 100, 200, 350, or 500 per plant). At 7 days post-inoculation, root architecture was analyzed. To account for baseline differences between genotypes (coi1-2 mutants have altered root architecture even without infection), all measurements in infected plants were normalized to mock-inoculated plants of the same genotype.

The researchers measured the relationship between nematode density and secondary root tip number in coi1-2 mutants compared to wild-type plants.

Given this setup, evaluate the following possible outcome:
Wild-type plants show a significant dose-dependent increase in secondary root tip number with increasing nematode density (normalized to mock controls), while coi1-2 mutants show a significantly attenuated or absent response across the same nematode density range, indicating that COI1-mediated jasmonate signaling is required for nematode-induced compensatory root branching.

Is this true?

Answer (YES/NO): YES